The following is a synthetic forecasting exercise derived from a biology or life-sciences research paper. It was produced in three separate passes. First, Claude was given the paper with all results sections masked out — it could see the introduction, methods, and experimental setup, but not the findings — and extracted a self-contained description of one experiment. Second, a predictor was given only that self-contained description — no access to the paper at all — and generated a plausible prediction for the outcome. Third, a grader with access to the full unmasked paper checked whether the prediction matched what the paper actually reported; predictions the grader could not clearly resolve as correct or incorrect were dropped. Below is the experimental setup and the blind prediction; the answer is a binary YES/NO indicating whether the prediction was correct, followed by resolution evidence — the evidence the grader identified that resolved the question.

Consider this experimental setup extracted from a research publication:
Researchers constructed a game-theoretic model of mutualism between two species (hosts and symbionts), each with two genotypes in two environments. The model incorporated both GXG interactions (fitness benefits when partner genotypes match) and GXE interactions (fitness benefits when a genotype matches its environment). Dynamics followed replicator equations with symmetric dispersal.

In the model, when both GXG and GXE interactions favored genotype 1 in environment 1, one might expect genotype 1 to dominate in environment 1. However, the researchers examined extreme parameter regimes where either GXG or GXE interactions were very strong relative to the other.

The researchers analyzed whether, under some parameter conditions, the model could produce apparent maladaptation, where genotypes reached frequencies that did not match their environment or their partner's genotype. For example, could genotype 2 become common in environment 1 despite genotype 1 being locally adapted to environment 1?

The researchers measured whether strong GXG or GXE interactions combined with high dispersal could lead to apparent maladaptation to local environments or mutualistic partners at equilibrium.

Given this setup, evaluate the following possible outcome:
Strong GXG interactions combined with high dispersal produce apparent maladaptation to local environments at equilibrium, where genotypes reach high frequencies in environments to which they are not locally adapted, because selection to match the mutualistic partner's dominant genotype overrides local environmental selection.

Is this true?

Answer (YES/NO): NO